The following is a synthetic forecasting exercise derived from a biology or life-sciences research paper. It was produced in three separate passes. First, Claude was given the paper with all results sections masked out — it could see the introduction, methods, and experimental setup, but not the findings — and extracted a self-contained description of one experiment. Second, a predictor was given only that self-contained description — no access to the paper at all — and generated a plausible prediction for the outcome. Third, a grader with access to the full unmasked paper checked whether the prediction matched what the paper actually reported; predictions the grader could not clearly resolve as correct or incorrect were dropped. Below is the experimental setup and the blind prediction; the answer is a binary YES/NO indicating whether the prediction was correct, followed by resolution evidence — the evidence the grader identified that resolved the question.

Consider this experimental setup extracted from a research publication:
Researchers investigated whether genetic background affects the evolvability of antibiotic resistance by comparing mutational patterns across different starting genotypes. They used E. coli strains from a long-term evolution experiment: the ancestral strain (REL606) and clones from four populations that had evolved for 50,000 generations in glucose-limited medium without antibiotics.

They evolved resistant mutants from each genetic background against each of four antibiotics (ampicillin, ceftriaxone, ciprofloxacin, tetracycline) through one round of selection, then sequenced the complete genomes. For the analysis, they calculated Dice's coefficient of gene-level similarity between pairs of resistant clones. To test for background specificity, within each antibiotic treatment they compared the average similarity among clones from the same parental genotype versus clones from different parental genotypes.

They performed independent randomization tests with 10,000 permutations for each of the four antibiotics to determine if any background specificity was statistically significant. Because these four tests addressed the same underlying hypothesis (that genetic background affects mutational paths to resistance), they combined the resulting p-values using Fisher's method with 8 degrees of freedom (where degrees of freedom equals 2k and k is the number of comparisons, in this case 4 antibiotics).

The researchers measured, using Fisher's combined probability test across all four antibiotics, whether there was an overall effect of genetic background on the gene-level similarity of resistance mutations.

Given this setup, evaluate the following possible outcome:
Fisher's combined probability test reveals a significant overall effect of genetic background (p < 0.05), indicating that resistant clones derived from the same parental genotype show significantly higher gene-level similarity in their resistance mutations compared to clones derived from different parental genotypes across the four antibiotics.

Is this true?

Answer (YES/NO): YES